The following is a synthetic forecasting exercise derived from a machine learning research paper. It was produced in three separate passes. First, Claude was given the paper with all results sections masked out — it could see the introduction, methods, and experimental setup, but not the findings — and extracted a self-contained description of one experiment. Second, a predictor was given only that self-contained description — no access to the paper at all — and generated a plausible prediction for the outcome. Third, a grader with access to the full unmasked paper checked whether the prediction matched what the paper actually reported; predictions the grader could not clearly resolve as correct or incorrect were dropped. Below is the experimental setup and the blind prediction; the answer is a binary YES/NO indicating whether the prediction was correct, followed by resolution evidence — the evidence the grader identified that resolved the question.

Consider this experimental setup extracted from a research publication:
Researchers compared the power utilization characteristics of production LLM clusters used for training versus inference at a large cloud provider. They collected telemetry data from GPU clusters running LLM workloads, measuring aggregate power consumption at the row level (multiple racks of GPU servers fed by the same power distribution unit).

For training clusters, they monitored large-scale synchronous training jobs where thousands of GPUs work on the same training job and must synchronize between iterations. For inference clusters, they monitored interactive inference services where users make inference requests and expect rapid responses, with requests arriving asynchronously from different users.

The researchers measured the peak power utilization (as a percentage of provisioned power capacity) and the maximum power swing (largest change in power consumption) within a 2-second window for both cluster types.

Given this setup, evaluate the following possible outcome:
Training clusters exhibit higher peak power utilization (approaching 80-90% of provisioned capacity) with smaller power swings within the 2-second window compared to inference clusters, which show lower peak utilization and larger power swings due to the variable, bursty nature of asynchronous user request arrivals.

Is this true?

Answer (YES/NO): NO